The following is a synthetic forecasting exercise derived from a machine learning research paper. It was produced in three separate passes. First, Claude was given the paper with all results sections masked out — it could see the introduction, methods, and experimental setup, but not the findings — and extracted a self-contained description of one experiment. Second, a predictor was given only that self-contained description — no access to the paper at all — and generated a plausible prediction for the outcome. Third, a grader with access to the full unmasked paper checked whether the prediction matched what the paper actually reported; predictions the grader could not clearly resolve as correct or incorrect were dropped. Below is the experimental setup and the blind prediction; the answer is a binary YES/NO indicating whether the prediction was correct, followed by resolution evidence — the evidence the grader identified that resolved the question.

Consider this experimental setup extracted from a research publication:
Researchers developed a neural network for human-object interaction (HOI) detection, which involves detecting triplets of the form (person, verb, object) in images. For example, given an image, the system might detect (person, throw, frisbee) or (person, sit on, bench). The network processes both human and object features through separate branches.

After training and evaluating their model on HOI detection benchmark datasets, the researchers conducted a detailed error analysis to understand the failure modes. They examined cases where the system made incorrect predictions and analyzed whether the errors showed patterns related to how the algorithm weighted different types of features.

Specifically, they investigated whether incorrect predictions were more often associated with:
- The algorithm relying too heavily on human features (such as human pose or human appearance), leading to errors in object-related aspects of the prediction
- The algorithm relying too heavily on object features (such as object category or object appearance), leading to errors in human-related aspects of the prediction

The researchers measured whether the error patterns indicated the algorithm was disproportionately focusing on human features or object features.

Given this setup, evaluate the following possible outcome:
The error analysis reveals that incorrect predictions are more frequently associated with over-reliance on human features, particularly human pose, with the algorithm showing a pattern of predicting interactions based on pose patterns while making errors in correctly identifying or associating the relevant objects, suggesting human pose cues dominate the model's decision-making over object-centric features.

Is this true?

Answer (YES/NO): NO